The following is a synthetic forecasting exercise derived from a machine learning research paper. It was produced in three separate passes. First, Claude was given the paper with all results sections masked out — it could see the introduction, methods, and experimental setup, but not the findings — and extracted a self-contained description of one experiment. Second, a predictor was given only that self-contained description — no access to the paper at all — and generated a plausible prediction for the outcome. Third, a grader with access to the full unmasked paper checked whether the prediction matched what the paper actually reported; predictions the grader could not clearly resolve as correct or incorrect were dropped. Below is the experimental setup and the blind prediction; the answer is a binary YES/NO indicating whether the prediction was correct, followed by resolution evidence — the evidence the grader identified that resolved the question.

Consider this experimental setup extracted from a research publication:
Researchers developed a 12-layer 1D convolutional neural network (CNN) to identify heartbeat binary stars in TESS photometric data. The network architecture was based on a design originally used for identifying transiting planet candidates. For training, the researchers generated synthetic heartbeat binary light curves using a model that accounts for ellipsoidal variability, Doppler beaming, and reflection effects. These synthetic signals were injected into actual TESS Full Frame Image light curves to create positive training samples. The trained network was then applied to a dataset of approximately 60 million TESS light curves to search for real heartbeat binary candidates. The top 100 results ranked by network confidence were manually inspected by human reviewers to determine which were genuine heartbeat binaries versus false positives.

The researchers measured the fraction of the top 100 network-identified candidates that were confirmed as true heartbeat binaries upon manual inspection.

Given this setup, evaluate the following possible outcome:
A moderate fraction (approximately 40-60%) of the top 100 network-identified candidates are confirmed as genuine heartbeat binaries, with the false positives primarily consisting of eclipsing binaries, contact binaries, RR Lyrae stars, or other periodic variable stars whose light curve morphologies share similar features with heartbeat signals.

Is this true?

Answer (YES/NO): NO